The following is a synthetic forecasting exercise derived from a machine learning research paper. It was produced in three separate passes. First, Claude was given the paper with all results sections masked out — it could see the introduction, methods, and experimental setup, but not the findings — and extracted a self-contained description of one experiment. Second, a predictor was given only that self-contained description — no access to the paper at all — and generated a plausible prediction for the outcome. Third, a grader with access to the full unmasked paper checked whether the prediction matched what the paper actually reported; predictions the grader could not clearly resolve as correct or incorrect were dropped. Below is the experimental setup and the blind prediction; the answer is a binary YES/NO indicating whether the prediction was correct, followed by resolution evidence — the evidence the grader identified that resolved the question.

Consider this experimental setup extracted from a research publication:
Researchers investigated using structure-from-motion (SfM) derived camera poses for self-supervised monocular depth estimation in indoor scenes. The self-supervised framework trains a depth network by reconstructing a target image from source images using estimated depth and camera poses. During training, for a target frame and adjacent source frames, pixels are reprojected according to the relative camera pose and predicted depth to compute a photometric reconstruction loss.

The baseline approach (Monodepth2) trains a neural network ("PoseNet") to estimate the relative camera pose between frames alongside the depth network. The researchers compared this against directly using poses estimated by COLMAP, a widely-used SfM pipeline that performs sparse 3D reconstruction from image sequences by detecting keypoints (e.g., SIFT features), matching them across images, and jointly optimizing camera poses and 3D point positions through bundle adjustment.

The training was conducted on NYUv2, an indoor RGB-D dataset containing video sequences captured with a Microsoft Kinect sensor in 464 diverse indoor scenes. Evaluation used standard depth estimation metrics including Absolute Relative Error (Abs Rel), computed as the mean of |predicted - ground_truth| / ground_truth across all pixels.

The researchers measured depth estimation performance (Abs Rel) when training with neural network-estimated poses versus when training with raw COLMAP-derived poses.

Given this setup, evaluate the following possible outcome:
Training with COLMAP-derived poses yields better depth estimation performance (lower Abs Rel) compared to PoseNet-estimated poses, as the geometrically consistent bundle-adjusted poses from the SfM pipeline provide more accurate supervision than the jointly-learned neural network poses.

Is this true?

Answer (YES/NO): NO